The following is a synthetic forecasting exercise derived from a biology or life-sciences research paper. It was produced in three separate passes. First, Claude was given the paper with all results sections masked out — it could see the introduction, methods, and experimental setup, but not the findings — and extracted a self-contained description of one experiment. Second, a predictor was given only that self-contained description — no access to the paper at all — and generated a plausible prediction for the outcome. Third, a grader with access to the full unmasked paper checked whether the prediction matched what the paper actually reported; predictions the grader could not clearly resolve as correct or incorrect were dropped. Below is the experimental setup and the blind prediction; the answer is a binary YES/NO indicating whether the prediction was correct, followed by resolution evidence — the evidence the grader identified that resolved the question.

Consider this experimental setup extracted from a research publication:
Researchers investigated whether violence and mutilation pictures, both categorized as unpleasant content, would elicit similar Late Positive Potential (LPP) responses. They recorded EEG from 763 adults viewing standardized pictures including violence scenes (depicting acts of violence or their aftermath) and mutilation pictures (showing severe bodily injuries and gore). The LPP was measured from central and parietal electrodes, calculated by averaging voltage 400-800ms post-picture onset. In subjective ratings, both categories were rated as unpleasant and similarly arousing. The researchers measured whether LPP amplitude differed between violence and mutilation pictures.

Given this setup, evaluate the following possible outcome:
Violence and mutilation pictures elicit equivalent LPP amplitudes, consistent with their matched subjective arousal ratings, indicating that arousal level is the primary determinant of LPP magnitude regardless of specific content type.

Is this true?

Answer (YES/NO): NO